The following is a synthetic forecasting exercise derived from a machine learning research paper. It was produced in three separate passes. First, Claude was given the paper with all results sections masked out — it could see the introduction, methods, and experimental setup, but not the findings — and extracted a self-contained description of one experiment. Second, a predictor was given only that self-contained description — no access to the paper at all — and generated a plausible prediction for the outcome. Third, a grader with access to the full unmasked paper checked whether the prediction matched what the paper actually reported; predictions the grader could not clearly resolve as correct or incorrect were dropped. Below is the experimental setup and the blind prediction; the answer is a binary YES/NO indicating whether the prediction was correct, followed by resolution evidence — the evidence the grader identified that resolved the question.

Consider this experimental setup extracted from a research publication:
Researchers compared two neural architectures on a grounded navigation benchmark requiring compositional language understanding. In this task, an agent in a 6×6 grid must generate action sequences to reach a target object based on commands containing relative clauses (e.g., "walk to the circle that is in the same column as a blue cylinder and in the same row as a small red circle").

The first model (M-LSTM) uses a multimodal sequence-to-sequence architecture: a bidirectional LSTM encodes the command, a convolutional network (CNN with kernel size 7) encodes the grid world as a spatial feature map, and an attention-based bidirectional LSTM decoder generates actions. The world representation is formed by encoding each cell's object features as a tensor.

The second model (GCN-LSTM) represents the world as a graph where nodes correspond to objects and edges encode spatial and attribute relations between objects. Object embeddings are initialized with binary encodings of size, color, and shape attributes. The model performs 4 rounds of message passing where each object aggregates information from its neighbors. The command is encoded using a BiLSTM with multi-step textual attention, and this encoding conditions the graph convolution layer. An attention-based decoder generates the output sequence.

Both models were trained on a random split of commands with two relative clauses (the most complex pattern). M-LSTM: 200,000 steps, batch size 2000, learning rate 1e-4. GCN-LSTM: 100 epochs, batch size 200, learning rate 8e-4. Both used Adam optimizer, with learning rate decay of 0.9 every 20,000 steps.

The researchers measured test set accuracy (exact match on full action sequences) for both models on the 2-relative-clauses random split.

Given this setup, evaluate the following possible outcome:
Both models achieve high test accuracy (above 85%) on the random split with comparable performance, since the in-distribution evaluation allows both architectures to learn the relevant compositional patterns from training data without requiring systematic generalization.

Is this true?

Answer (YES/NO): NO